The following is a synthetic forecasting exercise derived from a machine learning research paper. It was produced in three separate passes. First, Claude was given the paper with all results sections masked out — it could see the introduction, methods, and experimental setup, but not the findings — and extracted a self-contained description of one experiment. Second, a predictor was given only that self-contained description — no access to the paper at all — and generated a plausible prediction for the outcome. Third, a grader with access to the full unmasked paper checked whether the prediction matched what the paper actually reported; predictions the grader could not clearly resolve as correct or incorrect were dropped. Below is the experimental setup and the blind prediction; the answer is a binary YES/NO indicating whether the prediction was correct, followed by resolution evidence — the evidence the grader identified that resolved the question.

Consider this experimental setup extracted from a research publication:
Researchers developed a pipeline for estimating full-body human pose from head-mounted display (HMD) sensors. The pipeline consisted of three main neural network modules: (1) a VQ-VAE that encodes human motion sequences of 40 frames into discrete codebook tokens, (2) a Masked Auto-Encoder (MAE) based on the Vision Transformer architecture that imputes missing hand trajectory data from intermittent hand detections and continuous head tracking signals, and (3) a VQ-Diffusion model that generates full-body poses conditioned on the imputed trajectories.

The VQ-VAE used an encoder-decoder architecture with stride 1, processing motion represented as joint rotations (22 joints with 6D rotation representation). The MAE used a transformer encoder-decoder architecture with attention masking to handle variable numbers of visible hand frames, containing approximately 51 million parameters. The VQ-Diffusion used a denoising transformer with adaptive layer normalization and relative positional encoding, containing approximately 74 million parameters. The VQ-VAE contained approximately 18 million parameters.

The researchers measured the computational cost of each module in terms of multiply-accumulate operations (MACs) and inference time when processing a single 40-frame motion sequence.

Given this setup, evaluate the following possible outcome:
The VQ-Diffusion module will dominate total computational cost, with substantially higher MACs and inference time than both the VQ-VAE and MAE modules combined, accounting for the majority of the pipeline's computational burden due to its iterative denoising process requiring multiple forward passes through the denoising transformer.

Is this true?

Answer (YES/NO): YES